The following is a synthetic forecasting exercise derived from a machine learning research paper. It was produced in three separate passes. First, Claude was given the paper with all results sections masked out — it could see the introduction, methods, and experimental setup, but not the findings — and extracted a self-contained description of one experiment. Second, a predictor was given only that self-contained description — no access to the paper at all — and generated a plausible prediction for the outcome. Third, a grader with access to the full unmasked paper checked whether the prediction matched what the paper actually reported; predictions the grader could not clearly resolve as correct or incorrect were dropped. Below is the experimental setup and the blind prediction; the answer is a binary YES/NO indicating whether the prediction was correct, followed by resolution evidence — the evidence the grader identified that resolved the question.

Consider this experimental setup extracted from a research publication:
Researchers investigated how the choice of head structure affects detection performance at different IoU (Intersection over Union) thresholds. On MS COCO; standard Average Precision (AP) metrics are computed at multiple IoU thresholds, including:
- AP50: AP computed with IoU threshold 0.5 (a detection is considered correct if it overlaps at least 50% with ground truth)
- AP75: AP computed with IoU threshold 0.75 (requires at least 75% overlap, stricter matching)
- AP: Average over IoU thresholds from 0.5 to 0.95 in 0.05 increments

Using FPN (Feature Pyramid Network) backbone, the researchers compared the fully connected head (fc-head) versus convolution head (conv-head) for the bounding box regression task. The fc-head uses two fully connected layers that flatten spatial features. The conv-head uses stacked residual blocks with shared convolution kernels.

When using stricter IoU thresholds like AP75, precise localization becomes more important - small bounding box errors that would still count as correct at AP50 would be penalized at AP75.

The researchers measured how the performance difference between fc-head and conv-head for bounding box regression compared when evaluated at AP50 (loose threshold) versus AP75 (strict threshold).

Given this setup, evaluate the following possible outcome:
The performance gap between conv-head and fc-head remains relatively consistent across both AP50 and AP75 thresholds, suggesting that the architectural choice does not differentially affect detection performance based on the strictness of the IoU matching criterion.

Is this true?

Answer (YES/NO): NO